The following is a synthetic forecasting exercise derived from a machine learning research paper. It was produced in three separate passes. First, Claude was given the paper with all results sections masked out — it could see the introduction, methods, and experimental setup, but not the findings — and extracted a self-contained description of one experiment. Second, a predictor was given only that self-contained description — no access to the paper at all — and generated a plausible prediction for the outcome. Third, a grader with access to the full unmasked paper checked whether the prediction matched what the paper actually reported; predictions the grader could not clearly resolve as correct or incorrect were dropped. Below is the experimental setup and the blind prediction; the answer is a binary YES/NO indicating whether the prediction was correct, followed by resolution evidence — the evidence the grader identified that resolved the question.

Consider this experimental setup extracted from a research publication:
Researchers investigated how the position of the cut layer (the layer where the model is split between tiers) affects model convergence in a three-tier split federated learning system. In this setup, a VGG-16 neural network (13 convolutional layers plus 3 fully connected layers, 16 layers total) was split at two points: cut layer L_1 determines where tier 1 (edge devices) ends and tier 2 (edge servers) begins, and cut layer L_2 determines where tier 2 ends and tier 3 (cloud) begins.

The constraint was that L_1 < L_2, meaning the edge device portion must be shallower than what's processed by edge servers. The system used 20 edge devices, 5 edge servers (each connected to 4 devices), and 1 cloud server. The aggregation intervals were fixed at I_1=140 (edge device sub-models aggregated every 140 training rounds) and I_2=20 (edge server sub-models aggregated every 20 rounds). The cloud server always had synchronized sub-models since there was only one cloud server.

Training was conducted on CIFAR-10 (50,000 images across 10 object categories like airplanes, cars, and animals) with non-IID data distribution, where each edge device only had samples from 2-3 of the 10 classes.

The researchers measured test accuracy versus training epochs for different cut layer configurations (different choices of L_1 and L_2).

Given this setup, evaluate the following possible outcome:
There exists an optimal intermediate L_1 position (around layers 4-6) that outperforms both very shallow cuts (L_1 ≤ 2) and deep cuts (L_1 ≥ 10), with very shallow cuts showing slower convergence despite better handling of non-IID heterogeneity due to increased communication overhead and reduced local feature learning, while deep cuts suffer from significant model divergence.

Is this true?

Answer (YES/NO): NO